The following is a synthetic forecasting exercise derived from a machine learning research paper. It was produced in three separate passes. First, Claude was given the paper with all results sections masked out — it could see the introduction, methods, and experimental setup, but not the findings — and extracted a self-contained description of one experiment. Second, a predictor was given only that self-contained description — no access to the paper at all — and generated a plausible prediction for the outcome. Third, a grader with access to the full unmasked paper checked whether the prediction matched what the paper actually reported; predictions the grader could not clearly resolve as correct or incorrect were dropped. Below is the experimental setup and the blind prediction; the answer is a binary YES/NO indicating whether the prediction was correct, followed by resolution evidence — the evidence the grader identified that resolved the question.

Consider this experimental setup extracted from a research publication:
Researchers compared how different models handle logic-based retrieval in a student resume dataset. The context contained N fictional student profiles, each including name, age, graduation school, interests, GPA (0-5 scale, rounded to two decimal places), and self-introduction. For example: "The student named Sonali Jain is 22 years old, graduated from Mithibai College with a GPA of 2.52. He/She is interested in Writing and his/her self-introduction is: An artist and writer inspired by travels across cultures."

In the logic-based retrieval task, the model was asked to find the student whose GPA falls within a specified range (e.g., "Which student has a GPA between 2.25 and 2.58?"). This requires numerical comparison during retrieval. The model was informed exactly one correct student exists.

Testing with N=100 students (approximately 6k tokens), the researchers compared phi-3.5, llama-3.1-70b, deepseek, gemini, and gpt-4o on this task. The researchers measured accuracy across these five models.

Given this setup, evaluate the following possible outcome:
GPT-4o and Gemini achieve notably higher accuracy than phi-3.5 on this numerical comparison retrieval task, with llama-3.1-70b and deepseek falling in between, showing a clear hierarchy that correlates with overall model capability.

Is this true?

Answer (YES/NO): NO